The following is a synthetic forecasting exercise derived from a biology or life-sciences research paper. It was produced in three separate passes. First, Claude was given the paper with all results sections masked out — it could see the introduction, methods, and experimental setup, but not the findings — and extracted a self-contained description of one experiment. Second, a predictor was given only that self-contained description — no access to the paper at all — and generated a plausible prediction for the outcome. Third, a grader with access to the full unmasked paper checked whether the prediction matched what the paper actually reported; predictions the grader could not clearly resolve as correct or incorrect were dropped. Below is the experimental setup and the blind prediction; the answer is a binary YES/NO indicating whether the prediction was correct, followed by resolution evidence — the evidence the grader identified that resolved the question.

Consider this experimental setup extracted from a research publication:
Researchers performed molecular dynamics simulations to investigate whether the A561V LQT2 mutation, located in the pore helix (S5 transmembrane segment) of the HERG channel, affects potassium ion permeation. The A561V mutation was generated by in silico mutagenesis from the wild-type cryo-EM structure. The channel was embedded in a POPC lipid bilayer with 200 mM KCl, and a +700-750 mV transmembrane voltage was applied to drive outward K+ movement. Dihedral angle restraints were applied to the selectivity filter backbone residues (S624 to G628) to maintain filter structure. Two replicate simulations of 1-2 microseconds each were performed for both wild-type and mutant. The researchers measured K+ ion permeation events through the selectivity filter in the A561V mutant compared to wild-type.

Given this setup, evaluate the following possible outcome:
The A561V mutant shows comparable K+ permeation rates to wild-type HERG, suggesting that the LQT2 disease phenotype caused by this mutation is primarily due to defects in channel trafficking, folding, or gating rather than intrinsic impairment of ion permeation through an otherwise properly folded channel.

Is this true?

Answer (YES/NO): YES